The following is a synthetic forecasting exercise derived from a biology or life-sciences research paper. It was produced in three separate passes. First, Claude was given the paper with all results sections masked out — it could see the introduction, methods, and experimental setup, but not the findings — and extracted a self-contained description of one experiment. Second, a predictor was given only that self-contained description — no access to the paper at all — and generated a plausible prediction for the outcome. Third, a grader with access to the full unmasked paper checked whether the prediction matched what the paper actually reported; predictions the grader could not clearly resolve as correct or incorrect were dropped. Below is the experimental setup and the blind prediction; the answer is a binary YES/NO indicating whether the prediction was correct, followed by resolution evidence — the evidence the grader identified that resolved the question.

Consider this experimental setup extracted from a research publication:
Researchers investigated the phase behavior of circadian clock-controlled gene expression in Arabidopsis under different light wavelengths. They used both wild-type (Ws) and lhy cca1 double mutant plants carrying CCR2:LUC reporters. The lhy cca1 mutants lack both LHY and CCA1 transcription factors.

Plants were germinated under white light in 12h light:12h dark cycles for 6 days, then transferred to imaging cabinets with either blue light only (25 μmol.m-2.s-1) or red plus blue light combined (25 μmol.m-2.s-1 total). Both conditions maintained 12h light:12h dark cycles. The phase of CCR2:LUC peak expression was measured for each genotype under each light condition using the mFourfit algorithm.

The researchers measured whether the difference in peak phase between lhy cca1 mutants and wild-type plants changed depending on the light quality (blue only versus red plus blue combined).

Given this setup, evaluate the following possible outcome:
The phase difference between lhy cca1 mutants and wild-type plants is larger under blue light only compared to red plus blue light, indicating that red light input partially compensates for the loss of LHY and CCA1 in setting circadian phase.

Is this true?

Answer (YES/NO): NO